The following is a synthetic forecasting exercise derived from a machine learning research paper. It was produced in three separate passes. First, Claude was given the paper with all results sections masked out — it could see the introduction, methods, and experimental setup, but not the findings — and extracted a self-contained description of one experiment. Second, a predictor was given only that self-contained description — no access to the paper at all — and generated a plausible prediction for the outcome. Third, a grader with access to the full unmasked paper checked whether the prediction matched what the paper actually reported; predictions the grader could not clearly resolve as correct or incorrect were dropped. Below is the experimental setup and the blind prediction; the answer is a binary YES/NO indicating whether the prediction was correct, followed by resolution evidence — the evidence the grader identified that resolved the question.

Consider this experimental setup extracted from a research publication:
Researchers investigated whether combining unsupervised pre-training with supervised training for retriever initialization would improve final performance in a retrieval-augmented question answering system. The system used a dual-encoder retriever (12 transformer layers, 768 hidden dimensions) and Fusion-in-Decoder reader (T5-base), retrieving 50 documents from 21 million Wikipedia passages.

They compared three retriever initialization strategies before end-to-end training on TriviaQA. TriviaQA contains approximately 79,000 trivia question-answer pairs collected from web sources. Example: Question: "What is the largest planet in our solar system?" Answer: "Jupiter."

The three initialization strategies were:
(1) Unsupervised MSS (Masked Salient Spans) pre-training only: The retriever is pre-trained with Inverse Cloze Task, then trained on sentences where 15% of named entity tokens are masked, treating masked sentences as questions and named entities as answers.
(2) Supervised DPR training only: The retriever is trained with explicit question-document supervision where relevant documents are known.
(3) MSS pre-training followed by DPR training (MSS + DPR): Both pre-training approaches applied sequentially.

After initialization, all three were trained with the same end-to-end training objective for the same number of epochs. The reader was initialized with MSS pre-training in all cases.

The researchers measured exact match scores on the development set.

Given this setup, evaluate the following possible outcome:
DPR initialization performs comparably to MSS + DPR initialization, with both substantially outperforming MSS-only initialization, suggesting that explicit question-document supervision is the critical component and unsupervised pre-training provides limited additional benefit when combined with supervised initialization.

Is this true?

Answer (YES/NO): NO